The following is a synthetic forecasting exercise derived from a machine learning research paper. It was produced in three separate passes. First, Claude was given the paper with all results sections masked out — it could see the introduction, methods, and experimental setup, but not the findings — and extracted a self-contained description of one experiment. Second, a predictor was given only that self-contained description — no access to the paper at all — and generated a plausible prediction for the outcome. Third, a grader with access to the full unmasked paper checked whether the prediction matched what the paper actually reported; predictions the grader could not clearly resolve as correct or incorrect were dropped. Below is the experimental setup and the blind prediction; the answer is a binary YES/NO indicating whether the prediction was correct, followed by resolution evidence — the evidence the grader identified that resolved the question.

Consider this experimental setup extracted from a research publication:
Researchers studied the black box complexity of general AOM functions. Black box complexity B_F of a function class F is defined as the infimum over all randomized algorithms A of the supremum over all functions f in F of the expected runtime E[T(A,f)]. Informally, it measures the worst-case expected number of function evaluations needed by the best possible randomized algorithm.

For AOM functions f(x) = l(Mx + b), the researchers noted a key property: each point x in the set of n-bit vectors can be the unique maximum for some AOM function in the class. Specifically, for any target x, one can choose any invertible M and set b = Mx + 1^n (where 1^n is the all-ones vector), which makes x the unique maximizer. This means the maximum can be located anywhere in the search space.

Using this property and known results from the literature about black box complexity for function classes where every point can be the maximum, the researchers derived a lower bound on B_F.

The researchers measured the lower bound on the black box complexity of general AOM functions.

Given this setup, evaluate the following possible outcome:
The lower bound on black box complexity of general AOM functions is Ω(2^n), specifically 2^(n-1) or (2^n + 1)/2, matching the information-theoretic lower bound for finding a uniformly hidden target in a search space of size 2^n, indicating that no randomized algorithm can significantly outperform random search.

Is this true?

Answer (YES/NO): NO